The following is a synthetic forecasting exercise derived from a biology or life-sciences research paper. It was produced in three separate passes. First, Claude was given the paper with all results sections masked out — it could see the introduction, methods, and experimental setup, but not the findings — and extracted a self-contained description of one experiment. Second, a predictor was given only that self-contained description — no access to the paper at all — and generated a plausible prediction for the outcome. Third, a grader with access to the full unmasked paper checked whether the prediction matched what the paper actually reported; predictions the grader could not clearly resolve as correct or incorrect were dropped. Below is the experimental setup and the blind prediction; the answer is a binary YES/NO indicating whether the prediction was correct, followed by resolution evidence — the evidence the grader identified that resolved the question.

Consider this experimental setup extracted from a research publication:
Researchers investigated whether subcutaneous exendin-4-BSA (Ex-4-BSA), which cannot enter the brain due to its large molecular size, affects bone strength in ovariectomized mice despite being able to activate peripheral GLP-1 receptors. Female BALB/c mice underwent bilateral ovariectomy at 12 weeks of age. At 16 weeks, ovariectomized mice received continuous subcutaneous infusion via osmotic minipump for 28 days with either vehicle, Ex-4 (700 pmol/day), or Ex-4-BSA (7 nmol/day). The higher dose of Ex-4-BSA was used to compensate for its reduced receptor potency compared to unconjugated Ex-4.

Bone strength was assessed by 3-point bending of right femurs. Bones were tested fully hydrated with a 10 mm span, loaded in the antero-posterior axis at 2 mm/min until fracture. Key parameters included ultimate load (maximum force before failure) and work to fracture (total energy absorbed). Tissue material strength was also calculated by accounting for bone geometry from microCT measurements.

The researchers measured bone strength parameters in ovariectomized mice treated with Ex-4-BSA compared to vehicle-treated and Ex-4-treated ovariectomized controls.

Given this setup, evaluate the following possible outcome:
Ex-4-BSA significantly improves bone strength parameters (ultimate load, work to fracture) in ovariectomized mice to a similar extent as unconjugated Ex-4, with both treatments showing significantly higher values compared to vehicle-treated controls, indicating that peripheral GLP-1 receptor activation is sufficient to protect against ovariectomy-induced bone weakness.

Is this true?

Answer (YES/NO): NO